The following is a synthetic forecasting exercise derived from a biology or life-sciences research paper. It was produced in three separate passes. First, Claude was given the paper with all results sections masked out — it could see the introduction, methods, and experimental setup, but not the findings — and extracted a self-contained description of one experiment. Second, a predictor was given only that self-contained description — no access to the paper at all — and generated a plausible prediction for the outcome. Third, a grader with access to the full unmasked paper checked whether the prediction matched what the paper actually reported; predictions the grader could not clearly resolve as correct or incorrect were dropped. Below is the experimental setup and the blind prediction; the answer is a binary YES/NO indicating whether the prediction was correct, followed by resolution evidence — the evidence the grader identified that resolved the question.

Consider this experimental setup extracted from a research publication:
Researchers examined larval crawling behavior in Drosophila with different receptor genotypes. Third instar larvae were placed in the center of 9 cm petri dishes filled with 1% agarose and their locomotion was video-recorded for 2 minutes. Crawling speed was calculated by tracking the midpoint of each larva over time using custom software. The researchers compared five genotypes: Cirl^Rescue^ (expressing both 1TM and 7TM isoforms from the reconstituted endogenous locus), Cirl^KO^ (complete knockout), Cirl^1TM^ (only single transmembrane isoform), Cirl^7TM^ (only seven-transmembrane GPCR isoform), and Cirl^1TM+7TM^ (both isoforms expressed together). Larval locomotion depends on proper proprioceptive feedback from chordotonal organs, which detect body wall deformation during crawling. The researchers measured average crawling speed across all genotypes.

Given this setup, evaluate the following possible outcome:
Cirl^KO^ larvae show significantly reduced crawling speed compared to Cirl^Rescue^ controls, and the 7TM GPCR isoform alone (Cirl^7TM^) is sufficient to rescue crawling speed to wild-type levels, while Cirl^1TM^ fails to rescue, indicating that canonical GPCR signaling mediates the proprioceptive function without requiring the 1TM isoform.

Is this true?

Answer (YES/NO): NO